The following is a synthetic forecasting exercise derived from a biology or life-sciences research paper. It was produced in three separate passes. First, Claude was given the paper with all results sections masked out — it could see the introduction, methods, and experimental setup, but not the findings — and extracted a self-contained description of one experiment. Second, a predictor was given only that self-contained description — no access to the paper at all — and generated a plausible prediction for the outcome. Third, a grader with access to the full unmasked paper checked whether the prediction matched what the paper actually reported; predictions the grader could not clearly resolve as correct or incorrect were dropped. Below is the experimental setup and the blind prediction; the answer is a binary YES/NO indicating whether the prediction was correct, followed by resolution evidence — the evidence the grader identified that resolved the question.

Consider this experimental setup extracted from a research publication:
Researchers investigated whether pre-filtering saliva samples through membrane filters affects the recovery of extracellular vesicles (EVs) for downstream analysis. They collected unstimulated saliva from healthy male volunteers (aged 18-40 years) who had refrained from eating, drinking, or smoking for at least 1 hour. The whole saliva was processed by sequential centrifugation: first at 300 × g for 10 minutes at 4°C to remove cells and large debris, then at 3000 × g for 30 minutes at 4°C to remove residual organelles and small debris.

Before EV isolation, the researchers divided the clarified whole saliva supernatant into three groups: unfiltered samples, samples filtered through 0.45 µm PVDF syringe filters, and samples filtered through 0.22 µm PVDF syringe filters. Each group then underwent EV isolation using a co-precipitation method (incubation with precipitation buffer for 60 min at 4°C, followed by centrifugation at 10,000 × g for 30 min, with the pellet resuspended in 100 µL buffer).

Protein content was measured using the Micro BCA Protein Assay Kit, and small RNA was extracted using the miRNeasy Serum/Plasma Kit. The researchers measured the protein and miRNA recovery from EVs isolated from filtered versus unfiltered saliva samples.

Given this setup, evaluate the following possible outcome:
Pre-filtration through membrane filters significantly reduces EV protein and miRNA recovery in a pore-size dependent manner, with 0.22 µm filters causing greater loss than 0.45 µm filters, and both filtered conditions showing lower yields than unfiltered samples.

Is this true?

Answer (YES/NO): NO